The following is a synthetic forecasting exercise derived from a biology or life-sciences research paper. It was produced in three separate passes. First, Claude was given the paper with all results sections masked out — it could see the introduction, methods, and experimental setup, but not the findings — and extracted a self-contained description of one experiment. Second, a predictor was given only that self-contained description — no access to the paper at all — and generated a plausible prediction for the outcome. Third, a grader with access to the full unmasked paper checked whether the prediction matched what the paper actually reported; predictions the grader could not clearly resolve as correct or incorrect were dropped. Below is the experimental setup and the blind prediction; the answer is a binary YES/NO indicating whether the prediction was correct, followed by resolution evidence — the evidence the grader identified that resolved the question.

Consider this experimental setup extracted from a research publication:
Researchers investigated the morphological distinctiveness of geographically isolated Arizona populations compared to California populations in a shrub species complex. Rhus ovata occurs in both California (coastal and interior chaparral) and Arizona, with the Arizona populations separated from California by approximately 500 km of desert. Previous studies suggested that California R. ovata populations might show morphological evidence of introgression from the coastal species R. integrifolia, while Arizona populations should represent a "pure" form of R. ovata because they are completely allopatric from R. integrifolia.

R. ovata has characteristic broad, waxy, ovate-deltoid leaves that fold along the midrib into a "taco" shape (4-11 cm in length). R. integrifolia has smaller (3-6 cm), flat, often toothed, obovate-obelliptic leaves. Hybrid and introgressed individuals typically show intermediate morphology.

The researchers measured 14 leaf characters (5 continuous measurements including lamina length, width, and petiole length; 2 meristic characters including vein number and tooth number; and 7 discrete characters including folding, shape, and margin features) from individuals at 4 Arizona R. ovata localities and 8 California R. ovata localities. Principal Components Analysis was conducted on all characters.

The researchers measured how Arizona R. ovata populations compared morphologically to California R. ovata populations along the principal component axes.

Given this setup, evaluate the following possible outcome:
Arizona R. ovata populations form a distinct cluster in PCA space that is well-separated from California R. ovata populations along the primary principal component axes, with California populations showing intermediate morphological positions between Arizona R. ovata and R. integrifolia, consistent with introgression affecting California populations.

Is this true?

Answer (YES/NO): NO